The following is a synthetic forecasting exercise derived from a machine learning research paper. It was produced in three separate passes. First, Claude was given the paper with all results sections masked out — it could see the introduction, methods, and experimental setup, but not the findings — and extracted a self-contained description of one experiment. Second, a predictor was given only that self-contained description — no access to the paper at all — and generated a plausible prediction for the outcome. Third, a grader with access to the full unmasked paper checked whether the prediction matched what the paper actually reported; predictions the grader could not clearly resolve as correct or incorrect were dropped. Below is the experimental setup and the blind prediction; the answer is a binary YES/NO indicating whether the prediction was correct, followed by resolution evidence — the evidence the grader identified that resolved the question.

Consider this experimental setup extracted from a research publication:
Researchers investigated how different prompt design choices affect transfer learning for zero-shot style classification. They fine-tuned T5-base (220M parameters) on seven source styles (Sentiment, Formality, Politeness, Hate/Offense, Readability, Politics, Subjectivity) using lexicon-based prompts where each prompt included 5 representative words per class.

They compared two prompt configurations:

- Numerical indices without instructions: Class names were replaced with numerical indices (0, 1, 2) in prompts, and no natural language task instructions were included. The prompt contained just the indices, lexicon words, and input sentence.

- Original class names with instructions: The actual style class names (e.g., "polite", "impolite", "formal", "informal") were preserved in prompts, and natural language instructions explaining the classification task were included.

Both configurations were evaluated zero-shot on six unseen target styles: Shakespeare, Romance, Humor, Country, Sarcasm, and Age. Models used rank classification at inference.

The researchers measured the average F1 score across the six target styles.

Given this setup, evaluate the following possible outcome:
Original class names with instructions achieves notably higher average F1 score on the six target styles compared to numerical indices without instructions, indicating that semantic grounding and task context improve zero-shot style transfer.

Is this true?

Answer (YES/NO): NO